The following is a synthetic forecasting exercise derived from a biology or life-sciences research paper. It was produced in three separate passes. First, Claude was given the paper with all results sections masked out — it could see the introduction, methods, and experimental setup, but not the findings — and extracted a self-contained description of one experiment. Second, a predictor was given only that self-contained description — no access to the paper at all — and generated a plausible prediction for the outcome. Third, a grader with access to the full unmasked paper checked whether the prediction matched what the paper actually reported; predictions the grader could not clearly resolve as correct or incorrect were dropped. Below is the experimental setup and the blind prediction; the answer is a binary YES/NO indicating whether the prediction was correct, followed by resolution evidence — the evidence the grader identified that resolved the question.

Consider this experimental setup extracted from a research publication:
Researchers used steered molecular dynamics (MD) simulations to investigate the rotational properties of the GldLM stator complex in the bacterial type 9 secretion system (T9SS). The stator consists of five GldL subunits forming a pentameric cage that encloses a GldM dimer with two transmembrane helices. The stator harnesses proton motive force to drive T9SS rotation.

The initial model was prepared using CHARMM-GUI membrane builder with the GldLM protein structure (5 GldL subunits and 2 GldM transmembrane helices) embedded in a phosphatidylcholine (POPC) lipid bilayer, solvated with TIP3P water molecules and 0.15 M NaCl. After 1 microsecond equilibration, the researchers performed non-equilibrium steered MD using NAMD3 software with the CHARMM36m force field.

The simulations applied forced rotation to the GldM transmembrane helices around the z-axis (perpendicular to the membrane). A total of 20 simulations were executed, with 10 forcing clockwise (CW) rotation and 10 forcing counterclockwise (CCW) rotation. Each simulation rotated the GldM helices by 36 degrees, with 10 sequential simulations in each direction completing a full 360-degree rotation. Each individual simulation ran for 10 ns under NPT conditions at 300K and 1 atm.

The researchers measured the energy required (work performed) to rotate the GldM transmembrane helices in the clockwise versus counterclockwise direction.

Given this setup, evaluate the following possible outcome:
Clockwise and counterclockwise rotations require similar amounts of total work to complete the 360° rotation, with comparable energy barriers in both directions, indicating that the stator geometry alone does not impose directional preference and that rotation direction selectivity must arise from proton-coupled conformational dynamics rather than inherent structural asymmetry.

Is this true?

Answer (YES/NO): NO